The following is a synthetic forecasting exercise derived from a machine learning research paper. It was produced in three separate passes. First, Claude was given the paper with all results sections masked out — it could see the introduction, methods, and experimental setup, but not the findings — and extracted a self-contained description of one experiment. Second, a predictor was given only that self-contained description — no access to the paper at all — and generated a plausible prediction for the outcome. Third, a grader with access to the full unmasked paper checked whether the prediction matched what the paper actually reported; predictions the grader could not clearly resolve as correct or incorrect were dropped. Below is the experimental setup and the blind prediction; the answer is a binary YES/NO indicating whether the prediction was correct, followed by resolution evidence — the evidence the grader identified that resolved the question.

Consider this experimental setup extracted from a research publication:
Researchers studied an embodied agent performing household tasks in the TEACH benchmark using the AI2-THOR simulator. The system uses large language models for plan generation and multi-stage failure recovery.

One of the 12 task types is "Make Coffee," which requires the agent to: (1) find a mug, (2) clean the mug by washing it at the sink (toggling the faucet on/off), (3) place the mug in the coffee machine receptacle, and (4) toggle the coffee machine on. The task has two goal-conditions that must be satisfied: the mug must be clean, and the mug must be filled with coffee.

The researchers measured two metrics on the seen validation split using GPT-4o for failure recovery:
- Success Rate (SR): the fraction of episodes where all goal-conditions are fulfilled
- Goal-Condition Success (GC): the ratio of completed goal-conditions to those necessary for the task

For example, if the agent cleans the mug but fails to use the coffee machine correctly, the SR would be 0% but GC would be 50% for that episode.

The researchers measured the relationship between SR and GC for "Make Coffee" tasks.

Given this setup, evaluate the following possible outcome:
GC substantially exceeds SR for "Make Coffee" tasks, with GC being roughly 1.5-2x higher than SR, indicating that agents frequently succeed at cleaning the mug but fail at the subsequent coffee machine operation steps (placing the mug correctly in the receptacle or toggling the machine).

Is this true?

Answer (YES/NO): NO